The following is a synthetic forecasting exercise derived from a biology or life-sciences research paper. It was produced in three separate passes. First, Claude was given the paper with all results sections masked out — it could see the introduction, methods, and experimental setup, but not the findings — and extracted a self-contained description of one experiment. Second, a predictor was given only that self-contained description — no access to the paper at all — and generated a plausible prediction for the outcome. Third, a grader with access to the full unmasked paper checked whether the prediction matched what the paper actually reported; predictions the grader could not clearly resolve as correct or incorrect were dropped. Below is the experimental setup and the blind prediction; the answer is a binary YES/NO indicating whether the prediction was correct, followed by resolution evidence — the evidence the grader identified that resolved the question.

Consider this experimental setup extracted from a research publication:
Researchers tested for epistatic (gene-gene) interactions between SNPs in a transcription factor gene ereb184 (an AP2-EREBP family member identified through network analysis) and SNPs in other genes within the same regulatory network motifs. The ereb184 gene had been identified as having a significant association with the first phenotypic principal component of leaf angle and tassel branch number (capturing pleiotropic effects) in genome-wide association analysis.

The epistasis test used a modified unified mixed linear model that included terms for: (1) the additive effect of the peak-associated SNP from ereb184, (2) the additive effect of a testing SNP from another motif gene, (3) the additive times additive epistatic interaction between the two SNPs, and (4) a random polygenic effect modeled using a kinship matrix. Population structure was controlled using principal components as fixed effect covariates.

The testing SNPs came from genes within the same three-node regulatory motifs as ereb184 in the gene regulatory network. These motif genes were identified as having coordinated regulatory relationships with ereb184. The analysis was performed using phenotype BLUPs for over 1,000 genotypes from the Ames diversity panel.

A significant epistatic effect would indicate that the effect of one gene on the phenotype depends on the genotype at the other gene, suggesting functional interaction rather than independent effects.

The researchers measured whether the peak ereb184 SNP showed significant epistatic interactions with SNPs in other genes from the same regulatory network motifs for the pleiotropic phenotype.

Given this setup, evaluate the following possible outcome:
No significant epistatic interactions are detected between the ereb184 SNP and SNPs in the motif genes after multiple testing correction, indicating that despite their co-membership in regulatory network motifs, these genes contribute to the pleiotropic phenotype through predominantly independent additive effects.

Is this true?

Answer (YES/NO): NO